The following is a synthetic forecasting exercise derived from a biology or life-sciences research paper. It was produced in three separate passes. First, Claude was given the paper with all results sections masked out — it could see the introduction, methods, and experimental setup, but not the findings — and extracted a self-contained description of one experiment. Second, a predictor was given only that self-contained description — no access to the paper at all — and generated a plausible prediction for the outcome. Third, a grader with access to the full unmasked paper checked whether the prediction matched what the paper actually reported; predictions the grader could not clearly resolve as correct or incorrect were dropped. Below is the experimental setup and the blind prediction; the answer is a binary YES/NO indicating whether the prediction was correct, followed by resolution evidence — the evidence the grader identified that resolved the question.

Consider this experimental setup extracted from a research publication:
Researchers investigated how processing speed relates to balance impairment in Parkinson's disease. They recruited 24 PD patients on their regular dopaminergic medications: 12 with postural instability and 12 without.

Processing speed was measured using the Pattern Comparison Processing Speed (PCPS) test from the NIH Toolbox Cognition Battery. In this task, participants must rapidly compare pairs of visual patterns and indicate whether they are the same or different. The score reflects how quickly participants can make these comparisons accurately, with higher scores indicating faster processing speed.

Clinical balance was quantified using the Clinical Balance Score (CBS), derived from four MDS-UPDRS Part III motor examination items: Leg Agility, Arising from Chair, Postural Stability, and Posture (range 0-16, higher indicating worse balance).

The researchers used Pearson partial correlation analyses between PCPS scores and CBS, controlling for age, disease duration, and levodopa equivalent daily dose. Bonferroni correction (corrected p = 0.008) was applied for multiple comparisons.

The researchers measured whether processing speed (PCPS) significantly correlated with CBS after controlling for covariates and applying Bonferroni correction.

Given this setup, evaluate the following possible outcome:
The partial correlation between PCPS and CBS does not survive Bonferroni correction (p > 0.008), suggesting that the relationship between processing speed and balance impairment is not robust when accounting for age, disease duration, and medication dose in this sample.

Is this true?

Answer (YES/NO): YES